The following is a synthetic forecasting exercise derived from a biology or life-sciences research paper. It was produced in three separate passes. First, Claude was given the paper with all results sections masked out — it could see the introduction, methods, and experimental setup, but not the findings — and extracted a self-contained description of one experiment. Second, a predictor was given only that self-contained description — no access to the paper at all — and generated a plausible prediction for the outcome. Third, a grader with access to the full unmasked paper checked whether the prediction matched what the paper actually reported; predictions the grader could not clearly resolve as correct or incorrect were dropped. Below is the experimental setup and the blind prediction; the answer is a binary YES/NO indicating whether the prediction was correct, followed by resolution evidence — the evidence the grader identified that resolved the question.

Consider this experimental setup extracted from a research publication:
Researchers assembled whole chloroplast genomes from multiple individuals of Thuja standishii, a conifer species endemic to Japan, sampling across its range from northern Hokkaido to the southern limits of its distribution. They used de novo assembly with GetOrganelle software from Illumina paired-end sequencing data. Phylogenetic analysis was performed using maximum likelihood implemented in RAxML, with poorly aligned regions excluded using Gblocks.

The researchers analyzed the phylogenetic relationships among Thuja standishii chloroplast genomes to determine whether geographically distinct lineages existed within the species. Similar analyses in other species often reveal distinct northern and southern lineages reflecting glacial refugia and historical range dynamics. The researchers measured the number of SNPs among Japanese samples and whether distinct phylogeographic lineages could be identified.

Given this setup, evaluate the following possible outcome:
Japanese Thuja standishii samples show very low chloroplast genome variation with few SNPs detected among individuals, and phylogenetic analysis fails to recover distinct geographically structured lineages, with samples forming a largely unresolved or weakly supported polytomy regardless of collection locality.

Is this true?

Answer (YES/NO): YES